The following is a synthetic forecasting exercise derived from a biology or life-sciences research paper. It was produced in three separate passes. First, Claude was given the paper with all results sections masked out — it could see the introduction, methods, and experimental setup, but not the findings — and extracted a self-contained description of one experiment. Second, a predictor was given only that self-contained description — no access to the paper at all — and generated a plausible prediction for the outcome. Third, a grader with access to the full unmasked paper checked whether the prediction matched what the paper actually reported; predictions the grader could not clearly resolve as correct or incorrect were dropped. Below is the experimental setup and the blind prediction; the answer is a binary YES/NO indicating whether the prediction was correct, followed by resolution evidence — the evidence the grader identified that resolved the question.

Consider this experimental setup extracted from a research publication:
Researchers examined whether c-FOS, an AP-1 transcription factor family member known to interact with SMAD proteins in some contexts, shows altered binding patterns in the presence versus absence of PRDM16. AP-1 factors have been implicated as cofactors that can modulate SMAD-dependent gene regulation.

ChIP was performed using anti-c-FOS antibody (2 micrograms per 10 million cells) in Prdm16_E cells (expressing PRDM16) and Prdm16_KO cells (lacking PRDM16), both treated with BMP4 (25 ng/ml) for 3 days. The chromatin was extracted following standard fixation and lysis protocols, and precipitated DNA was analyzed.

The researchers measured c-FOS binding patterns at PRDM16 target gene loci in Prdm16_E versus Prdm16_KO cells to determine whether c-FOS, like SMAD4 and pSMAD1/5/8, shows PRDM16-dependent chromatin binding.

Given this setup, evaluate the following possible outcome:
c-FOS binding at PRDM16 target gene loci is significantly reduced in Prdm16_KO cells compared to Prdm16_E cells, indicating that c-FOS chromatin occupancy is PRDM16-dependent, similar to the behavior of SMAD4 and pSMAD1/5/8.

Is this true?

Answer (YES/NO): NO